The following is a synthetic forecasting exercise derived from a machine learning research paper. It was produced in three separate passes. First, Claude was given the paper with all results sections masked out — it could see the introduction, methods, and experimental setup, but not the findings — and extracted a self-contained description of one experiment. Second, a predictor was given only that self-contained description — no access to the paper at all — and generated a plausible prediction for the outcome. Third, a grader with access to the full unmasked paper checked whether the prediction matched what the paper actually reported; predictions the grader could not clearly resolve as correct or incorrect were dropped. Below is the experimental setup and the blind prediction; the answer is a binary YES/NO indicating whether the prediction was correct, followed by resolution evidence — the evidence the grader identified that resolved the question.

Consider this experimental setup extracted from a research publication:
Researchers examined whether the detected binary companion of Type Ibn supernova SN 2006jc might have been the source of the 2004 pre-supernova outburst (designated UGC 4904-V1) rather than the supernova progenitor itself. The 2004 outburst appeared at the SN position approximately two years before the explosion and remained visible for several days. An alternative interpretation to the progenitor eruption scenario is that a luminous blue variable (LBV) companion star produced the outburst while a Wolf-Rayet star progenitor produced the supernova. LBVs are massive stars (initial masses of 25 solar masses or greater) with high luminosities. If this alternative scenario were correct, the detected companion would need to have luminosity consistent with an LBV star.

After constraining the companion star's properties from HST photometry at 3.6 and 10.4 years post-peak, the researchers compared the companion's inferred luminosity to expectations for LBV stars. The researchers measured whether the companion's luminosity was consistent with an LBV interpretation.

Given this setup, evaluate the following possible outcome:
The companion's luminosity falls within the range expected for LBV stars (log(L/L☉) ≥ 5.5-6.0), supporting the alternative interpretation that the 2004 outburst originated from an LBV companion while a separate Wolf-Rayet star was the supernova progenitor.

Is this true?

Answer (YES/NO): NO